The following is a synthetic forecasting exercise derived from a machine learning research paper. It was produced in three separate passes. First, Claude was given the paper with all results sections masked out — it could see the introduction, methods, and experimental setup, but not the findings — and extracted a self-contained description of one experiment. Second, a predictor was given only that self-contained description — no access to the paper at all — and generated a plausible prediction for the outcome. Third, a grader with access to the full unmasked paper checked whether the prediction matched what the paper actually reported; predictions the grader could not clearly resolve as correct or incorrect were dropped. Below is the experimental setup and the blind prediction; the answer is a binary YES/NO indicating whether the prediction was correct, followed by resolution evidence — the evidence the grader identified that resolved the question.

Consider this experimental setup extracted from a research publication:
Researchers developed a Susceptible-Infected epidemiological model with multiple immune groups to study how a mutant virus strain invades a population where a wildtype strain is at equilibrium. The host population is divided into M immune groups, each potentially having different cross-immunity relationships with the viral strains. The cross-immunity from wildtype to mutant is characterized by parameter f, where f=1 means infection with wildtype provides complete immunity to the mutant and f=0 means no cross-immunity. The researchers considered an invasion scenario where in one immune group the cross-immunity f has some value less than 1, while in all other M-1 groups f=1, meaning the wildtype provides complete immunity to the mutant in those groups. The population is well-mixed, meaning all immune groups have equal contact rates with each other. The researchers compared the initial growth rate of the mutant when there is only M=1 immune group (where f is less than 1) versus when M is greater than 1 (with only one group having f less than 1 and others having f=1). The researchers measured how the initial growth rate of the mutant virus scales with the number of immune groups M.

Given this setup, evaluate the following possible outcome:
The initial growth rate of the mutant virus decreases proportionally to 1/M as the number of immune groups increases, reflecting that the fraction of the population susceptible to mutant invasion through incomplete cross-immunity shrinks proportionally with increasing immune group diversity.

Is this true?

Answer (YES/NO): YES